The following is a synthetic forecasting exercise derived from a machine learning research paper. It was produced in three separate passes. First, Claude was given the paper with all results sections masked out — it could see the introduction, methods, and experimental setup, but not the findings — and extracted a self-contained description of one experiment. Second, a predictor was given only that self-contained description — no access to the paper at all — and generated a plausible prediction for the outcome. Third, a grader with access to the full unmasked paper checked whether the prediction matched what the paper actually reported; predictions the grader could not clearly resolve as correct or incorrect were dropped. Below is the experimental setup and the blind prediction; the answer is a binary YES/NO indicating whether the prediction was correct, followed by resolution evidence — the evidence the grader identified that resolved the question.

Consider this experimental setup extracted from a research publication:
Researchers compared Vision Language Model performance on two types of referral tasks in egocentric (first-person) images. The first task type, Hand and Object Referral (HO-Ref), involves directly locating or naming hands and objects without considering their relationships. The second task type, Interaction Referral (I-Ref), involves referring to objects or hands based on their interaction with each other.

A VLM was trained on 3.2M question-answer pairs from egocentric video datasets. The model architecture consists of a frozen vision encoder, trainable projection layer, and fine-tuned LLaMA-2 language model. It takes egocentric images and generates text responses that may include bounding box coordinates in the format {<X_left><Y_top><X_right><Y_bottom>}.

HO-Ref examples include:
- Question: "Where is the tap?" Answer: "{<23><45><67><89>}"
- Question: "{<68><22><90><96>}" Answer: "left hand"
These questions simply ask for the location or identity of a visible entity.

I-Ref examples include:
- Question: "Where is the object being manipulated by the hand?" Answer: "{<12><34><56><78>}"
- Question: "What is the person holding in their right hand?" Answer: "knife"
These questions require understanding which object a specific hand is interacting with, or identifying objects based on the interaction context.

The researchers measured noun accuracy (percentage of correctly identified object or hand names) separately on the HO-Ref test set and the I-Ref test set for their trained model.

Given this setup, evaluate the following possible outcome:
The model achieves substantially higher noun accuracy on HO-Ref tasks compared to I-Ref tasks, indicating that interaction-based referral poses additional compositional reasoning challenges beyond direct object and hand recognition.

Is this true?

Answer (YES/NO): NO